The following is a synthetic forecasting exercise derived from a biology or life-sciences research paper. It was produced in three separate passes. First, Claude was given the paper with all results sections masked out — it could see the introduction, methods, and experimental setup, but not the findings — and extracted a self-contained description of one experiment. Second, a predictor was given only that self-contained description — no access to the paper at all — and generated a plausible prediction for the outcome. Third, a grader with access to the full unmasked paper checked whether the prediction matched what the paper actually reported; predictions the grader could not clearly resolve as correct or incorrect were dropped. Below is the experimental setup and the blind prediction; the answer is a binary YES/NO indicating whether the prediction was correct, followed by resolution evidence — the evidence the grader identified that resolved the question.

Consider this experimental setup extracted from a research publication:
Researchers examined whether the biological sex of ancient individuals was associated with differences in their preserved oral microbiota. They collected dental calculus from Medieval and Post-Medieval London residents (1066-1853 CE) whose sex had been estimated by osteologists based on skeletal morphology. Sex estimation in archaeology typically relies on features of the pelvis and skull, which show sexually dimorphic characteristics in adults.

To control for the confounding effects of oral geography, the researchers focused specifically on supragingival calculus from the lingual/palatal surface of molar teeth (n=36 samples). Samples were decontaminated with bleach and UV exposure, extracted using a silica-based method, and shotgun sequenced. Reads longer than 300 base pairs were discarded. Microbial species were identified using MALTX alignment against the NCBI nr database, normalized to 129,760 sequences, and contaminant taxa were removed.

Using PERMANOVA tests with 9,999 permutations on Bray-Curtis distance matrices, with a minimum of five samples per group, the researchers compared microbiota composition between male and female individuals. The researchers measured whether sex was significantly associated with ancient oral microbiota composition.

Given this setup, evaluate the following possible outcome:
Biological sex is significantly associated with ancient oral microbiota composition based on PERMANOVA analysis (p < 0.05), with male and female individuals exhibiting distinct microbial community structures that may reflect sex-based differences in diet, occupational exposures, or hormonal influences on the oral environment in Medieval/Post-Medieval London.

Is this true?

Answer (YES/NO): NO